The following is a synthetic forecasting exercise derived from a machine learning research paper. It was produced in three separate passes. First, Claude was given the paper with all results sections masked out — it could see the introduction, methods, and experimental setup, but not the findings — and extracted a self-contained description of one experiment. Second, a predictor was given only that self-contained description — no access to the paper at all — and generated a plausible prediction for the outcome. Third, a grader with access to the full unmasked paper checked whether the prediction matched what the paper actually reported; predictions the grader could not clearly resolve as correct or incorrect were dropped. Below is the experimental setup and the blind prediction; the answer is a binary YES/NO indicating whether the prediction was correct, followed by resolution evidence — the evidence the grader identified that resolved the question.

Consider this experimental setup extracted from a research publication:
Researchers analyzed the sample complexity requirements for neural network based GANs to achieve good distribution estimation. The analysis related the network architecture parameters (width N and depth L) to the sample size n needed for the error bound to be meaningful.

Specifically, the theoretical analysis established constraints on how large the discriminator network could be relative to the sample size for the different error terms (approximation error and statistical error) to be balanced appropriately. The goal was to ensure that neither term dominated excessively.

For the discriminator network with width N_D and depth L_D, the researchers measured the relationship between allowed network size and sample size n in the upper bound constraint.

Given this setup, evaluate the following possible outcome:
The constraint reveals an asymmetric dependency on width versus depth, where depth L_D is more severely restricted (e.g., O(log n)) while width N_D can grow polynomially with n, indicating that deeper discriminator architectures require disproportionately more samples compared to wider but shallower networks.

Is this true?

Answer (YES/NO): NO